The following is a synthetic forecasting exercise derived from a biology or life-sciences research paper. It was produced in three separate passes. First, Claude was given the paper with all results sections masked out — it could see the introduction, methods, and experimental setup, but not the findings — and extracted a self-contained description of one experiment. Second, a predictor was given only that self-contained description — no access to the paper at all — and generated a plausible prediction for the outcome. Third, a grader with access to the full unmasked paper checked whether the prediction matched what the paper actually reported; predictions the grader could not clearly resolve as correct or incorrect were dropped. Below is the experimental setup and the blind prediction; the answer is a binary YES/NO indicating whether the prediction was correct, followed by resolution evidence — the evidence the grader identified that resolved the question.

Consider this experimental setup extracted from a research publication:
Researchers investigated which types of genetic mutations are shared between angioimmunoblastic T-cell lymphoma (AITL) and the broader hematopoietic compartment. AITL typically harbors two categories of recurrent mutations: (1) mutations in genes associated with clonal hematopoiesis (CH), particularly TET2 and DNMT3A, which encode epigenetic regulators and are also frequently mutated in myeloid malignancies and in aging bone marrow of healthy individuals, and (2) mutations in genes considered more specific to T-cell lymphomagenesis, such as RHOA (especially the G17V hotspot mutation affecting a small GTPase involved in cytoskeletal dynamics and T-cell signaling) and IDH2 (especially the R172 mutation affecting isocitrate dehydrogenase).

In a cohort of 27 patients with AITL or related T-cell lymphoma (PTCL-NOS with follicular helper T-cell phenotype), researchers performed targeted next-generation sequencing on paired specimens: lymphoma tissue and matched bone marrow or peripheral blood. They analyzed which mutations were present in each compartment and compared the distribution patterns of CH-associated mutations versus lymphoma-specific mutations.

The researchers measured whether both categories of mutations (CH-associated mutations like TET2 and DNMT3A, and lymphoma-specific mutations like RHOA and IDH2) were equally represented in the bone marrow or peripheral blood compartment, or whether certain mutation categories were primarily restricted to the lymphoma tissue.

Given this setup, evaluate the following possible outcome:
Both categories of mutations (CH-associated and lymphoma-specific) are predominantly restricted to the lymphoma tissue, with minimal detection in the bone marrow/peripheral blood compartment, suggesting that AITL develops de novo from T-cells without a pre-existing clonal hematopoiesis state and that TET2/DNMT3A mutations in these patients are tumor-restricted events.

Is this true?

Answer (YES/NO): NO